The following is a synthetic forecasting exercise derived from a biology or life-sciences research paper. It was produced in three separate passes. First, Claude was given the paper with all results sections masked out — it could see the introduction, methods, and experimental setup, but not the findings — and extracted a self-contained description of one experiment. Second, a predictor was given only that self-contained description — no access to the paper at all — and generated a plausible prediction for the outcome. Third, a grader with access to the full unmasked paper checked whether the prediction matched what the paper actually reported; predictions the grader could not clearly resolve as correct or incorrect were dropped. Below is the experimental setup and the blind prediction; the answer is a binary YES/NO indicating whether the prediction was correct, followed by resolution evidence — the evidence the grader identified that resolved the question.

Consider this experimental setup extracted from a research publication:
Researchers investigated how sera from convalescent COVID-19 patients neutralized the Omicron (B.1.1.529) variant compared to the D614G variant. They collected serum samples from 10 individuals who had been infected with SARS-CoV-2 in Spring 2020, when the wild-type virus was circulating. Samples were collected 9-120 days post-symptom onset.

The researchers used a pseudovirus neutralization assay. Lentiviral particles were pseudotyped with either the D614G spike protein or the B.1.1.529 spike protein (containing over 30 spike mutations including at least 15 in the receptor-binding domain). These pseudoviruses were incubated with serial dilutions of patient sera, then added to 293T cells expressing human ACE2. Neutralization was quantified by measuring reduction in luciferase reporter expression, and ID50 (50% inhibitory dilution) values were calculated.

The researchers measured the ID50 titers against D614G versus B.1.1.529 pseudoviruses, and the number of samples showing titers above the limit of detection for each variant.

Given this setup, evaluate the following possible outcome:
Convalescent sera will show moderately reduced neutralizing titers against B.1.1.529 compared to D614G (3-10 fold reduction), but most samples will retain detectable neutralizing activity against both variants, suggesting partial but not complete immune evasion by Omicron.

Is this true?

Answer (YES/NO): NO